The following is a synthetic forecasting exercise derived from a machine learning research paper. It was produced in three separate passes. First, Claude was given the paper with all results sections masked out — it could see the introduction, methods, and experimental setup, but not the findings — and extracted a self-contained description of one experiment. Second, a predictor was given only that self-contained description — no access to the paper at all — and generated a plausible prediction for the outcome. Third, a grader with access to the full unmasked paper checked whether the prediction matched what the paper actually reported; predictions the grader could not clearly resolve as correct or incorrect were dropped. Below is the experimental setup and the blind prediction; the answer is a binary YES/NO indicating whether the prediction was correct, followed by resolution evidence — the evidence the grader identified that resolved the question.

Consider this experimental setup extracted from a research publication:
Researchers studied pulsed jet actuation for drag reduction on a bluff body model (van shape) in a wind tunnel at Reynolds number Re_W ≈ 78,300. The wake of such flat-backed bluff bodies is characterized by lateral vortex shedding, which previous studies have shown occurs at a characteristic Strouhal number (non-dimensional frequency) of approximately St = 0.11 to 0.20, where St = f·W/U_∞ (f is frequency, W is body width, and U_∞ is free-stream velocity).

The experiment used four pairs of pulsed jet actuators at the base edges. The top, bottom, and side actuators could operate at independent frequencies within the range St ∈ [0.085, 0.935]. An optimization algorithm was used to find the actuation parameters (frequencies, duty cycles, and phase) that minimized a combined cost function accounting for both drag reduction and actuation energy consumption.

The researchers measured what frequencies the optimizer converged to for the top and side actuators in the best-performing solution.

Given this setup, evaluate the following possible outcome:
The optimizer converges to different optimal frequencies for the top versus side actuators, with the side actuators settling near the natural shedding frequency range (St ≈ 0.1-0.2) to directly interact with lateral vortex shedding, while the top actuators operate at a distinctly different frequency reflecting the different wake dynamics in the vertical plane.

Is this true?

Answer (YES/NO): NO